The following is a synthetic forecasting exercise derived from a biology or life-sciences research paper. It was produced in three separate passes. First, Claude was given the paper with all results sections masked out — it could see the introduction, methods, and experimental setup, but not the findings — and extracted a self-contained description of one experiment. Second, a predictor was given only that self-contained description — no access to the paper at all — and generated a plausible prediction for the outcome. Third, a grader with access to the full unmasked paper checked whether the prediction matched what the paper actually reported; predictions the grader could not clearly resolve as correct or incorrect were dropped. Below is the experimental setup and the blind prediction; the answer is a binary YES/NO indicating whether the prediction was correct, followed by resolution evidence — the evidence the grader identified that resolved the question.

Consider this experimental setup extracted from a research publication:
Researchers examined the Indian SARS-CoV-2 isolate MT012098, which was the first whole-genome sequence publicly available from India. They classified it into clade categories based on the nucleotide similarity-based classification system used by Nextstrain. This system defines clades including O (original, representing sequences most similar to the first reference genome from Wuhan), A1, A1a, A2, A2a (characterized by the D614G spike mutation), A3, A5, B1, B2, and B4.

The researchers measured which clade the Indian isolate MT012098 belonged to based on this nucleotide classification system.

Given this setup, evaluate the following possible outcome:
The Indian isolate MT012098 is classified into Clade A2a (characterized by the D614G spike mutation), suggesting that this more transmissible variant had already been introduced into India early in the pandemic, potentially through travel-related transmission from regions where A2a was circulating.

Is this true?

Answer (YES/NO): NO